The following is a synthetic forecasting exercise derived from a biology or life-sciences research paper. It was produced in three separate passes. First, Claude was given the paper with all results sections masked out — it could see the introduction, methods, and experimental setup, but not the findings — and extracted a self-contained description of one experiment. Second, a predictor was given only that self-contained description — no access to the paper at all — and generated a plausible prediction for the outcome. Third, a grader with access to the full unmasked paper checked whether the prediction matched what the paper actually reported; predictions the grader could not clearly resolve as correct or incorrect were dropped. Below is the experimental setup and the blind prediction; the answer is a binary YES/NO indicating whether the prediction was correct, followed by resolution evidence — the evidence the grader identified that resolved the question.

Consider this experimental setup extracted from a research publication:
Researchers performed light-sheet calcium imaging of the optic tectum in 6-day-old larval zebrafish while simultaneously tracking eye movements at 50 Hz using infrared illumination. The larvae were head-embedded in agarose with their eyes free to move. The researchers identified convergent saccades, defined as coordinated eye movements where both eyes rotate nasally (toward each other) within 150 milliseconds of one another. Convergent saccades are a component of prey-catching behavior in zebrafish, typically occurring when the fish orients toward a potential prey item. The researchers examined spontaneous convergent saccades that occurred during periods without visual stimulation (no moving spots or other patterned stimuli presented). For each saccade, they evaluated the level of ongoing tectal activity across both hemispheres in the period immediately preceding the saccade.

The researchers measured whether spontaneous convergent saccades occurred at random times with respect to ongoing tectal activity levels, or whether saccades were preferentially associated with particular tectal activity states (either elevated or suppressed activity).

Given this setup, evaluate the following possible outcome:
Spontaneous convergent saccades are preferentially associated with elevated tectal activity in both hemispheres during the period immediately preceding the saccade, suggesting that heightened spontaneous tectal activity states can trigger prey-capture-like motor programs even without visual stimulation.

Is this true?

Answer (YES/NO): YES